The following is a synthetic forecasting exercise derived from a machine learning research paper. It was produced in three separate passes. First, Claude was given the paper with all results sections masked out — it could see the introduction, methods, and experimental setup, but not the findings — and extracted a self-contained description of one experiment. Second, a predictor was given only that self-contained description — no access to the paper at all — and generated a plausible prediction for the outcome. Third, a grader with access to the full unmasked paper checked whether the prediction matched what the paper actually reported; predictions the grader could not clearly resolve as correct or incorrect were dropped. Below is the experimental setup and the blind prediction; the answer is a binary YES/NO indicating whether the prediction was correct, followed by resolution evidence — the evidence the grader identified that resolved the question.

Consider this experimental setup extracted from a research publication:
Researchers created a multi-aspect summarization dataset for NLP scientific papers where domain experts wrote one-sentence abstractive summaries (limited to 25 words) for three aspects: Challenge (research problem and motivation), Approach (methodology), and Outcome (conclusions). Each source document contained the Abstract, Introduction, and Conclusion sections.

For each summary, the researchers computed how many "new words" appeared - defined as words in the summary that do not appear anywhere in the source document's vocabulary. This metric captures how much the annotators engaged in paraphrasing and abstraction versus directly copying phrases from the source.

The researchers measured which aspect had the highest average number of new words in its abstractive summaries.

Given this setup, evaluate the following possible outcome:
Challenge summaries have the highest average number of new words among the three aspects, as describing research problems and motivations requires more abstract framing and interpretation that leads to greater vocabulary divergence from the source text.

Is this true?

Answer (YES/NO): YES